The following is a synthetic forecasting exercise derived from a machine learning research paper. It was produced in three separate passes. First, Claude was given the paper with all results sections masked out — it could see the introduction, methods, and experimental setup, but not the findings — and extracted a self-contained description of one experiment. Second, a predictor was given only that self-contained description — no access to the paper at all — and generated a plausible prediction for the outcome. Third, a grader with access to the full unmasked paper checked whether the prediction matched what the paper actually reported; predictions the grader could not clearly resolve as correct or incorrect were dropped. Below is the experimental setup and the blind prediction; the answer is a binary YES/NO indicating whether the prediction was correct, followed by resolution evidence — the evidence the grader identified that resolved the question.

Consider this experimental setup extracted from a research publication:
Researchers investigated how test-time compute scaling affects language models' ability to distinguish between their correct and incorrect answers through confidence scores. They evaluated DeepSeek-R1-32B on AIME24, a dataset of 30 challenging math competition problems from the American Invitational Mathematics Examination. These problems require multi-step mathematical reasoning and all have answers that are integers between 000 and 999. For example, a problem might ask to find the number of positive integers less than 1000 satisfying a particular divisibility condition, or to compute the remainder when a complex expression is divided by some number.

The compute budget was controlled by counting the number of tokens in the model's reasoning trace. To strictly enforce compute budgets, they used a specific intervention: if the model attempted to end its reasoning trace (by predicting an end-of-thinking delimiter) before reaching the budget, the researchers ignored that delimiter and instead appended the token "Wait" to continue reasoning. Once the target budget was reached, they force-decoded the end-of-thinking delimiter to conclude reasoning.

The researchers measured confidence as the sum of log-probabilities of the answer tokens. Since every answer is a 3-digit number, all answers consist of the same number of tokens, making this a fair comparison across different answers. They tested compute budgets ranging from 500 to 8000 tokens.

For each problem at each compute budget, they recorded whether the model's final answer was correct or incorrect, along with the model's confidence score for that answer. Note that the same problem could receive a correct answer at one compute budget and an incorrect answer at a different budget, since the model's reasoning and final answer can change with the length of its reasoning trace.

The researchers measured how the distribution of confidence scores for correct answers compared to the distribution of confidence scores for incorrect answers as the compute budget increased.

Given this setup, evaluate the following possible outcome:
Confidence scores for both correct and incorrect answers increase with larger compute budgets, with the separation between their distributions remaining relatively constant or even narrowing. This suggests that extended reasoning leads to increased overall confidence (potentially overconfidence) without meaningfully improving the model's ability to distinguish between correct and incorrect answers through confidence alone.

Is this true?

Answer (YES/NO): NO